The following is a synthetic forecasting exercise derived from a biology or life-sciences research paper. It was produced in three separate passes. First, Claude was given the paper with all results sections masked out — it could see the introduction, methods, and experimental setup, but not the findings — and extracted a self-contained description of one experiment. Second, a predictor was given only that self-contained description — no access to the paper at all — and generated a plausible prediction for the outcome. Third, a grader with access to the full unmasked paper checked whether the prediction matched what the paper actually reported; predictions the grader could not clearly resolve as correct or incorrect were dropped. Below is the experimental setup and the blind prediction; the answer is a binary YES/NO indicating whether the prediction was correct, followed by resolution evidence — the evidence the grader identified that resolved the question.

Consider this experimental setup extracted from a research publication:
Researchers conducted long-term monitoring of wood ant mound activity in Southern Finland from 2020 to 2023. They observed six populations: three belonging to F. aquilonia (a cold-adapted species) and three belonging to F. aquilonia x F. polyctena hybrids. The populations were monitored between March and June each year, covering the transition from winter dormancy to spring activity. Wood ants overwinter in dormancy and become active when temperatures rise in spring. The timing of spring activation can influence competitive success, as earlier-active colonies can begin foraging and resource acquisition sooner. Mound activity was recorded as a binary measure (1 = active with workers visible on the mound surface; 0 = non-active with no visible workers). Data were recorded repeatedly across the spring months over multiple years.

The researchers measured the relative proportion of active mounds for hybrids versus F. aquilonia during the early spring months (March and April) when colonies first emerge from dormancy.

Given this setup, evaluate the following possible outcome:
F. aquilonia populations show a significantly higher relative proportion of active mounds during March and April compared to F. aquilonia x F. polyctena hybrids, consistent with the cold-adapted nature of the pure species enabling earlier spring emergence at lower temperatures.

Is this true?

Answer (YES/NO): NO